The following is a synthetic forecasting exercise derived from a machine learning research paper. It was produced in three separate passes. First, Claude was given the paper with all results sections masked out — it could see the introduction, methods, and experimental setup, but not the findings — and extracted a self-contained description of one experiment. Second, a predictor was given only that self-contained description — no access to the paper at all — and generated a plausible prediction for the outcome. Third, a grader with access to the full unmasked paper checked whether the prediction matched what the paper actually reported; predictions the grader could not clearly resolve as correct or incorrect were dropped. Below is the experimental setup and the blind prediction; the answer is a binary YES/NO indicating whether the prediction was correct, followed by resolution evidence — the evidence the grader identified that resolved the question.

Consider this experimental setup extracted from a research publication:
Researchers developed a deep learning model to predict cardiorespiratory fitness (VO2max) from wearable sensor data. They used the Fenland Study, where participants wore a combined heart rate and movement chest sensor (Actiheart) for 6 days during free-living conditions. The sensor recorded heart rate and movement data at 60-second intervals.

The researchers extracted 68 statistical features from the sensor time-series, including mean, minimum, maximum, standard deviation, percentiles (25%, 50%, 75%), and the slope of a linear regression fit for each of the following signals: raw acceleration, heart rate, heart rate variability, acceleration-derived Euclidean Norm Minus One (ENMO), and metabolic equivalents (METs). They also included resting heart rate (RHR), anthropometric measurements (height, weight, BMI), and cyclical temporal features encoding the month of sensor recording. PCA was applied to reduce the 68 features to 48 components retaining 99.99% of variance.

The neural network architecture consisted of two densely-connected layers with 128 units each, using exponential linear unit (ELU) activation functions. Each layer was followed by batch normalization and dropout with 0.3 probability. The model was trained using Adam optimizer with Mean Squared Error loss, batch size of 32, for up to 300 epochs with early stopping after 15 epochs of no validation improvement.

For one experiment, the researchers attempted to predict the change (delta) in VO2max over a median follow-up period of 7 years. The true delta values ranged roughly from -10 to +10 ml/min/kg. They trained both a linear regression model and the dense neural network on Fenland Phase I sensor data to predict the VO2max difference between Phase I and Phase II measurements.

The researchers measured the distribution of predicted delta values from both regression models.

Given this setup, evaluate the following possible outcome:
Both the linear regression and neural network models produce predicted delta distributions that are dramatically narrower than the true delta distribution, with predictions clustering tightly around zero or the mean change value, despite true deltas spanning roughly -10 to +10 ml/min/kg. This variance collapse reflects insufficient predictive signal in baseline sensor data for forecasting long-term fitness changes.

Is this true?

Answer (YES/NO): YES